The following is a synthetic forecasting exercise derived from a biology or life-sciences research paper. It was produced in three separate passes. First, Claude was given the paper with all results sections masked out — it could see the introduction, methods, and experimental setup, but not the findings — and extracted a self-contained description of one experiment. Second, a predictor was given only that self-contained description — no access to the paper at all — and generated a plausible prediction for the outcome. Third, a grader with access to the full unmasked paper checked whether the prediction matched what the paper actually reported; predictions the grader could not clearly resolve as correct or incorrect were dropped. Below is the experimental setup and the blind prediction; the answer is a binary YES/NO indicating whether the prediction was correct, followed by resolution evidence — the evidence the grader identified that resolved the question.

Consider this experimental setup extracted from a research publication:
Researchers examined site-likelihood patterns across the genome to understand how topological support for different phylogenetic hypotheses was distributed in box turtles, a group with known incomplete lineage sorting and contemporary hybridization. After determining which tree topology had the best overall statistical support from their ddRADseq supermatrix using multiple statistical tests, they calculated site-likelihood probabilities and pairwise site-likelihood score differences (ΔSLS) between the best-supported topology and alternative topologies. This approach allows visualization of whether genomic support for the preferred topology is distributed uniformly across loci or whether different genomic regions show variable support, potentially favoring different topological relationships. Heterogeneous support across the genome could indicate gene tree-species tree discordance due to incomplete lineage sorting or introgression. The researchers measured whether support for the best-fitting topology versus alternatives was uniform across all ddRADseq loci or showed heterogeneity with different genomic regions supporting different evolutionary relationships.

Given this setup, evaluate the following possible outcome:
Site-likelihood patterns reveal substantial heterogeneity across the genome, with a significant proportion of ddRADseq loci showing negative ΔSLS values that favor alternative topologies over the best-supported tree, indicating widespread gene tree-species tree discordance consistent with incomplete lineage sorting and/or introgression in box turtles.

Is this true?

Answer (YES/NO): NO